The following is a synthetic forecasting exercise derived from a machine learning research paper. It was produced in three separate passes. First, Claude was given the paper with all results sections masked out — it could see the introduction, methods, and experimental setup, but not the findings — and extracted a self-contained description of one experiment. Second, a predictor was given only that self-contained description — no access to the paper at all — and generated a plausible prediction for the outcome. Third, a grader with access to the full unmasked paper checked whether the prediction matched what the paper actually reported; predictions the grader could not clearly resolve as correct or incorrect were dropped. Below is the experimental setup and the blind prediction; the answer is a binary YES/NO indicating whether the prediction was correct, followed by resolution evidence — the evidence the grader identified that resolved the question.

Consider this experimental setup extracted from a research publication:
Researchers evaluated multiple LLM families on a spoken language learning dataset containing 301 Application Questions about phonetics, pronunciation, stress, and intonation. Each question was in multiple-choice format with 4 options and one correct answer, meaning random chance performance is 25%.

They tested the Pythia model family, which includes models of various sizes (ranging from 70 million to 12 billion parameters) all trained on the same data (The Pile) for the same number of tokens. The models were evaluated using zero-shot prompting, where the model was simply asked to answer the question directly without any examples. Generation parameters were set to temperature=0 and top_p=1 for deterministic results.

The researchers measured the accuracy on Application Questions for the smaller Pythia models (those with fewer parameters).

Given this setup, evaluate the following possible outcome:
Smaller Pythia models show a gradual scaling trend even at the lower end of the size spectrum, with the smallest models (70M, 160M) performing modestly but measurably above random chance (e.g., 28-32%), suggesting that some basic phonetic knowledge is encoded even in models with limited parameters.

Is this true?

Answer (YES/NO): NO